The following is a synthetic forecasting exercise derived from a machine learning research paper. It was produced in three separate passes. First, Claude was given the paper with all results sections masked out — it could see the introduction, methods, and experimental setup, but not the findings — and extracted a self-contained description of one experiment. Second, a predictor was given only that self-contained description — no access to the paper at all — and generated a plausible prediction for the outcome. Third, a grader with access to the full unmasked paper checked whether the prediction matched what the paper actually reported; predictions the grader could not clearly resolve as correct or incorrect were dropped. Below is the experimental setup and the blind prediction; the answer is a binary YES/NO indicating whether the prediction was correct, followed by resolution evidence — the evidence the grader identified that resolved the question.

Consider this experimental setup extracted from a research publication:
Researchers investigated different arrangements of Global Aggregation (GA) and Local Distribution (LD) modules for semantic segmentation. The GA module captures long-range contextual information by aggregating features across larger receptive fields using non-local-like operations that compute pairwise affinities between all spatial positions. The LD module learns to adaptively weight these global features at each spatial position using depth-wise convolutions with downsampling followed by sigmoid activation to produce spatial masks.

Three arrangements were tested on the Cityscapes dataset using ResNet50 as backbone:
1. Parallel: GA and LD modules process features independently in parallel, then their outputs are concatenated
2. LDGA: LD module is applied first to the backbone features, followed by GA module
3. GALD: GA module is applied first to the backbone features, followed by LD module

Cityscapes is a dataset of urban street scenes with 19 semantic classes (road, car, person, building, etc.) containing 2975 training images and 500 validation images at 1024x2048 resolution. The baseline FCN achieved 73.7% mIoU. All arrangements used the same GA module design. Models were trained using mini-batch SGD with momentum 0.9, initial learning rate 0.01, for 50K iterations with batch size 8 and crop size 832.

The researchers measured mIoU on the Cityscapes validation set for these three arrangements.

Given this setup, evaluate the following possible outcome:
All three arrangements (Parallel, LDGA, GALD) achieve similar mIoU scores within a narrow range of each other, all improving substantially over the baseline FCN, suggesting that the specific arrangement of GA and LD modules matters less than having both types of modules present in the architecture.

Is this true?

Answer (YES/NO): NO